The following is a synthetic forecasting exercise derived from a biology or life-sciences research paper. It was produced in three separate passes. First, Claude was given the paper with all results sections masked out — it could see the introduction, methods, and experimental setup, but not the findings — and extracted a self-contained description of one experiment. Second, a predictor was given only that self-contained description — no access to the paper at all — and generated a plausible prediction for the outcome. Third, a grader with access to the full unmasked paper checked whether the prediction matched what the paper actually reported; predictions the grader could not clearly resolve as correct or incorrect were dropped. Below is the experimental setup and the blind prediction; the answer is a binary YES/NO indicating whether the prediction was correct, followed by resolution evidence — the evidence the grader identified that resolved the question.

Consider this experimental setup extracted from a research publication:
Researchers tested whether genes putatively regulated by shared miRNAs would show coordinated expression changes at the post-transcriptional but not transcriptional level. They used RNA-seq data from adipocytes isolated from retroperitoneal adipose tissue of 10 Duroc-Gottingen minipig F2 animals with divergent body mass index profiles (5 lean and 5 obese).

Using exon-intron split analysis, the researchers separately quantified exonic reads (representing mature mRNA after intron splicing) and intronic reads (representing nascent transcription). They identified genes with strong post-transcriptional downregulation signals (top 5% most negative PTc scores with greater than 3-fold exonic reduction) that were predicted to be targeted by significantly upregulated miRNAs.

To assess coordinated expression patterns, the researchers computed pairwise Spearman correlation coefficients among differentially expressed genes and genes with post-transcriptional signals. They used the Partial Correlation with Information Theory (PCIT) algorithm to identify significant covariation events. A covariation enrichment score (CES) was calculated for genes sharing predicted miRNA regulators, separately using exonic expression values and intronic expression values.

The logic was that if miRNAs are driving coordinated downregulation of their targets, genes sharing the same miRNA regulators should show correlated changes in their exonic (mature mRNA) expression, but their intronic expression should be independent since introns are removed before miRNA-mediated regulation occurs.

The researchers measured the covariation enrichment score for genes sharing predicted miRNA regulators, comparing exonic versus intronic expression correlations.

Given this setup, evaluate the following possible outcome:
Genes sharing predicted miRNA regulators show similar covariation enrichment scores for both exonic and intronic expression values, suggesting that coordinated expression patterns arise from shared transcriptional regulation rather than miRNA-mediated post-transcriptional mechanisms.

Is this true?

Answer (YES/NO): NO